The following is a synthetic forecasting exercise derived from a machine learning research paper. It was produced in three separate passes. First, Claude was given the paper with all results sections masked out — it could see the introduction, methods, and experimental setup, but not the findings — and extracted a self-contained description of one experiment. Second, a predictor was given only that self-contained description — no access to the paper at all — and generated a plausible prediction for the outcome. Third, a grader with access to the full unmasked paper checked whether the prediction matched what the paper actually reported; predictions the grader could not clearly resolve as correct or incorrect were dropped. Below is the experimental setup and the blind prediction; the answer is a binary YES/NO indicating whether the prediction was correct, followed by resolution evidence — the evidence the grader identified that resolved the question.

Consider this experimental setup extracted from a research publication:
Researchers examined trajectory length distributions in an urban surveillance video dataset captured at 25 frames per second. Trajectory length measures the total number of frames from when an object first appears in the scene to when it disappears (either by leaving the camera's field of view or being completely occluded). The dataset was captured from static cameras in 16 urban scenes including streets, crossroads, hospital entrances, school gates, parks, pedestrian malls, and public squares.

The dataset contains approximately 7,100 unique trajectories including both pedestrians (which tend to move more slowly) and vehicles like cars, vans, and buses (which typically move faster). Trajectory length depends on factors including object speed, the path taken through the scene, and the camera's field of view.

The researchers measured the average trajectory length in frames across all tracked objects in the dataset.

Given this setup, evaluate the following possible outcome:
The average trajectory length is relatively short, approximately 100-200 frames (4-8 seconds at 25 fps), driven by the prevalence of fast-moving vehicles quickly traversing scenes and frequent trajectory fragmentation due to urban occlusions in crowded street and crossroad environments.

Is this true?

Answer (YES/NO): NO